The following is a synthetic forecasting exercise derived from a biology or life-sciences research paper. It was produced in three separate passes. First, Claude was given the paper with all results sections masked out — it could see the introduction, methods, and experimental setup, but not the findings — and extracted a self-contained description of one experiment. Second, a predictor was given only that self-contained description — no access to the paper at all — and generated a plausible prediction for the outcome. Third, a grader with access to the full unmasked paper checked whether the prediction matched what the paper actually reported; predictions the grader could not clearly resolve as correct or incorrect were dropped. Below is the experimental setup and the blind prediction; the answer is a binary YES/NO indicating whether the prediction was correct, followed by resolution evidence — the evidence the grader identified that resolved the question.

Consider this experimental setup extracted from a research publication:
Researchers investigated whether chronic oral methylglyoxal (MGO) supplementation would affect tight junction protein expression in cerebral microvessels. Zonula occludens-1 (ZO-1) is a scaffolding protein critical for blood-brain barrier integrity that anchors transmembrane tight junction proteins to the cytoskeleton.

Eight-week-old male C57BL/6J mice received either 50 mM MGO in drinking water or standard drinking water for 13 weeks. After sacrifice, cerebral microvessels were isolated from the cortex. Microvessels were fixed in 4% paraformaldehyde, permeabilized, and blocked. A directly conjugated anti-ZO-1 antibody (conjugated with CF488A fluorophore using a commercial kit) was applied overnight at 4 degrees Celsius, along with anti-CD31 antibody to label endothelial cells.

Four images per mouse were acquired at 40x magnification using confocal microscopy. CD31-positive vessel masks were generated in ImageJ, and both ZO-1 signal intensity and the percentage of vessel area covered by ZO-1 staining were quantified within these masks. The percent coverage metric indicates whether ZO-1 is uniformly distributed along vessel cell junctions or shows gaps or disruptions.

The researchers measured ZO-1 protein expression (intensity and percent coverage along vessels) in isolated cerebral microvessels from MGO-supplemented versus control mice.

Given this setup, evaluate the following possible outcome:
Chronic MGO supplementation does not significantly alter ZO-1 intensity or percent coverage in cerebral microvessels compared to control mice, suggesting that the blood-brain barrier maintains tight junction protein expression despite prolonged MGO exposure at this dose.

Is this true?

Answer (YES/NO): YES